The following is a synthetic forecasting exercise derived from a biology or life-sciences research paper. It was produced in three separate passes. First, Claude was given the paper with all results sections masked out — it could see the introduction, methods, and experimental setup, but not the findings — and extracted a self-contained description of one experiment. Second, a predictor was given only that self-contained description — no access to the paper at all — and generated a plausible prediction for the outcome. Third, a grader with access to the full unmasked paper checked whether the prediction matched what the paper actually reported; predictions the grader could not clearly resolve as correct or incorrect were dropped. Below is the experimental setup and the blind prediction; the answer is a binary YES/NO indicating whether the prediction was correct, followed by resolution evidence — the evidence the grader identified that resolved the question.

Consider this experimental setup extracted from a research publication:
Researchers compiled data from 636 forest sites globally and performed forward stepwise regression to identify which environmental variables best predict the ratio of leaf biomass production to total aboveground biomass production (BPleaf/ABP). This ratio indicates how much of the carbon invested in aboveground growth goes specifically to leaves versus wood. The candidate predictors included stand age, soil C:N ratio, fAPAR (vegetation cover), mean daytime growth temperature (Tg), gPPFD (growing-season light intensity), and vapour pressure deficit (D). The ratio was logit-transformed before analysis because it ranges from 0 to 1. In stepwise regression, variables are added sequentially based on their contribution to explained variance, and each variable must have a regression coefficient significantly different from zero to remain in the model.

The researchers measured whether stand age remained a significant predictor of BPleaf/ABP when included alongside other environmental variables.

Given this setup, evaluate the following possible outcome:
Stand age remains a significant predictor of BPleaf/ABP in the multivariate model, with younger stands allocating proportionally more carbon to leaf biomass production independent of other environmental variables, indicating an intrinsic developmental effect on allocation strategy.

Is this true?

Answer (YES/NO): NO